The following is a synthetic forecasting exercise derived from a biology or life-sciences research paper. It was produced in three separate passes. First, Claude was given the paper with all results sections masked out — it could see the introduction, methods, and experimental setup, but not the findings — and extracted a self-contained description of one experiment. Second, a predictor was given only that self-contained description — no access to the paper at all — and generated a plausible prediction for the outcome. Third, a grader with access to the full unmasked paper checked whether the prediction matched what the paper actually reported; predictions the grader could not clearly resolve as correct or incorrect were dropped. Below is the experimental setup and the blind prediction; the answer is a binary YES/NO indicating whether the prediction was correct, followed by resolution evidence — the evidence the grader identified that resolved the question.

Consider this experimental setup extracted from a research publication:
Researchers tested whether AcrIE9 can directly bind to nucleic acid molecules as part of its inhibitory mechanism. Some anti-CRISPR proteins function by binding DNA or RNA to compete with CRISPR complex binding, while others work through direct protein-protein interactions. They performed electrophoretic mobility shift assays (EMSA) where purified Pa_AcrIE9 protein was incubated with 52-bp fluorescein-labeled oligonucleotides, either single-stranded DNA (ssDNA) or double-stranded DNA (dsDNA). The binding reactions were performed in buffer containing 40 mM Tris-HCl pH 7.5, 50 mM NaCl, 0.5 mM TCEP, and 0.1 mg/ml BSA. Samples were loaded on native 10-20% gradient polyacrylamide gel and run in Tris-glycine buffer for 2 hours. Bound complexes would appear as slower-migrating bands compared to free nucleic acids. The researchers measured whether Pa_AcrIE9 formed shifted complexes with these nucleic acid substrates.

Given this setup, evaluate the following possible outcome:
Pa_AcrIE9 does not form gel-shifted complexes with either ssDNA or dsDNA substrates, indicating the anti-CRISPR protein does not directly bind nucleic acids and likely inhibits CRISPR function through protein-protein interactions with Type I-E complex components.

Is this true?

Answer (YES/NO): NO